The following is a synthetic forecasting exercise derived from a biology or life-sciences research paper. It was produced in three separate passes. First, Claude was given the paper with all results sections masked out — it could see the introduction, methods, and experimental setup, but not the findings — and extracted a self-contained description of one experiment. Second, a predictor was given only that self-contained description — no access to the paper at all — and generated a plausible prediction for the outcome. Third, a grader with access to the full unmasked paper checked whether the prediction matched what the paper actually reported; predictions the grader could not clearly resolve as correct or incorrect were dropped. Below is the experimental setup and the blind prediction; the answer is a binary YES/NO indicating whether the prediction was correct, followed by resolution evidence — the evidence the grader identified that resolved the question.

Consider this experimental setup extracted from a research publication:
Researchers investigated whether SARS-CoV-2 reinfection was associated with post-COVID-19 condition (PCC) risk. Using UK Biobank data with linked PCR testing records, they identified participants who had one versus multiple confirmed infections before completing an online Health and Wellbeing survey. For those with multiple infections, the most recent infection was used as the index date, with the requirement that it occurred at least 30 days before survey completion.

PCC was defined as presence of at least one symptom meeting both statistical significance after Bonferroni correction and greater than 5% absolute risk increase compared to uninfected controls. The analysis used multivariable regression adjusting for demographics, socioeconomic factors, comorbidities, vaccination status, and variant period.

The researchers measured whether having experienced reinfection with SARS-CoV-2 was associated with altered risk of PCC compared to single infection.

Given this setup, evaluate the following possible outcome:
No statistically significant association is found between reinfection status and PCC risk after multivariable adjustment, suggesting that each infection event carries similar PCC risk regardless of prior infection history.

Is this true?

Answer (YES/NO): NO